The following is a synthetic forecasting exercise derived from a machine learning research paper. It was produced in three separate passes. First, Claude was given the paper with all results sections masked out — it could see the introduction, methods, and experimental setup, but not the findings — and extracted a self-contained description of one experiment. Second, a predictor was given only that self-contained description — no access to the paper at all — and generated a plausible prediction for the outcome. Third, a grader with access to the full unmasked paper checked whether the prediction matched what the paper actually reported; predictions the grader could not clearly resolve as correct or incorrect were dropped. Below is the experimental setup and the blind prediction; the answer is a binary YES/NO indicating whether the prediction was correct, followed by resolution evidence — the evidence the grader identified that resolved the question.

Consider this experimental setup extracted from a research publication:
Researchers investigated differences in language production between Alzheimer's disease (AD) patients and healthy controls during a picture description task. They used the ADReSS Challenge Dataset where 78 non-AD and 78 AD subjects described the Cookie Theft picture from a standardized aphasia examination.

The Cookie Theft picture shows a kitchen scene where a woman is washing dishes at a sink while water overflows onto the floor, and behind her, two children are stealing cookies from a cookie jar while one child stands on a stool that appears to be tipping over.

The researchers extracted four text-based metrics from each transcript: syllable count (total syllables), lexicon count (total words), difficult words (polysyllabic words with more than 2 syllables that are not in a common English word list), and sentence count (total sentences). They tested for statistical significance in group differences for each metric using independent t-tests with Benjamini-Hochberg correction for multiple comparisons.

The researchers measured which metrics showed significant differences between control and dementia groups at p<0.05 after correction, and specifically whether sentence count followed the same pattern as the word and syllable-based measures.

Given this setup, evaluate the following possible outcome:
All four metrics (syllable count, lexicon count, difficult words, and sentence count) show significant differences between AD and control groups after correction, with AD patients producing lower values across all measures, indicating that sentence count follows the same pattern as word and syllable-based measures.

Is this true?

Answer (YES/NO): NO